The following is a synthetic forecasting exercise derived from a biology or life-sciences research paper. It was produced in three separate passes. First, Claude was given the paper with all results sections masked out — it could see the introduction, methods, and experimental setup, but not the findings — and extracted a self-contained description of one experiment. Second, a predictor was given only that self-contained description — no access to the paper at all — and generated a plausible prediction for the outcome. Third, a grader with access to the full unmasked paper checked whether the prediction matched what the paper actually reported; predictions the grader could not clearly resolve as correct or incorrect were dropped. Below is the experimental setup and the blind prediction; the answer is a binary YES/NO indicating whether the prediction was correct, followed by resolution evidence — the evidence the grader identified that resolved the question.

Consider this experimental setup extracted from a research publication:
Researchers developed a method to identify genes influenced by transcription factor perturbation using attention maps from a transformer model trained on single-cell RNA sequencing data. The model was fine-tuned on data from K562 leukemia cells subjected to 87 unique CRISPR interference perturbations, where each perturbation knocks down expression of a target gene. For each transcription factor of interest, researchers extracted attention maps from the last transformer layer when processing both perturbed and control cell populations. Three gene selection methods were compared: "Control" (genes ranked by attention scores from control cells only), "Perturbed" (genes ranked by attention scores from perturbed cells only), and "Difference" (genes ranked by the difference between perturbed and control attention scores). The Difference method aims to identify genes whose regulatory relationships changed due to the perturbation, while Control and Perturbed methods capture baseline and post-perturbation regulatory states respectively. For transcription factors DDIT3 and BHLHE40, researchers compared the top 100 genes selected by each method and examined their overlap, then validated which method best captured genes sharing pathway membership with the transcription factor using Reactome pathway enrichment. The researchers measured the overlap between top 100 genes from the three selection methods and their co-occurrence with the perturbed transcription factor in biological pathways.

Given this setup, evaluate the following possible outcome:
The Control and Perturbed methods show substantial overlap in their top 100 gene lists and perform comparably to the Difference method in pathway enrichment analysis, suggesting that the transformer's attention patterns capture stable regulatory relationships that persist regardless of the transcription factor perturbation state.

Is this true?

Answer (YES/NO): NO